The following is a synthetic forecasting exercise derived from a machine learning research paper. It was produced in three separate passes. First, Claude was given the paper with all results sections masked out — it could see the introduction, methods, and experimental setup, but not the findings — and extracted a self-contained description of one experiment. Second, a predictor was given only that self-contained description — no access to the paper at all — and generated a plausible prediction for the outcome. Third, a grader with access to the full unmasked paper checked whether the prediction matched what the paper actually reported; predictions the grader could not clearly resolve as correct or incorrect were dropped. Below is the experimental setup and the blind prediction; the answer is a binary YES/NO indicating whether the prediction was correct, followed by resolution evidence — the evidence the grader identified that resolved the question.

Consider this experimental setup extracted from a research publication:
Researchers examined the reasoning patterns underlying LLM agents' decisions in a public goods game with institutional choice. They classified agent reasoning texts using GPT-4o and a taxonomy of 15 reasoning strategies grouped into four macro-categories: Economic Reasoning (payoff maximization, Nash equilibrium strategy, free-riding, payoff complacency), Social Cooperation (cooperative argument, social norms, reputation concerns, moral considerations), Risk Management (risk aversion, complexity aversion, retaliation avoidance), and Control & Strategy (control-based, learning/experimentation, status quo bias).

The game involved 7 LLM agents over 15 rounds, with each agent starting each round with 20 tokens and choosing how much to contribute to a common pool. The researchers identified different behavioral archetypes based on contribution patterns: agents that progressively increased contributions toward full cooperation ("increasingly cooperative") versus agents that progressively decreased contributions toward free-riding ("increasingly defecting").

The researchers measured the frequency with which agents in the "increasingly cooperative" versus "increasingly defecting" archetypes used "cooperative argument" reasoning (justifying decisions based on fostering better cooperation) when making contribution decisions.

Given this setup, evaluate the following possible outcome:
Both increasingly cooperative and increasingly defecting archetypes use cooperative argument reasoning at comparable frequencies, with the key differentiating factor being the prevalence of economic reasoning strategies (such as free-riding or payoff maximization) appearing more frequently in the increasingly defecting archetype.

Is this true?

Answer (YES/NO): NO